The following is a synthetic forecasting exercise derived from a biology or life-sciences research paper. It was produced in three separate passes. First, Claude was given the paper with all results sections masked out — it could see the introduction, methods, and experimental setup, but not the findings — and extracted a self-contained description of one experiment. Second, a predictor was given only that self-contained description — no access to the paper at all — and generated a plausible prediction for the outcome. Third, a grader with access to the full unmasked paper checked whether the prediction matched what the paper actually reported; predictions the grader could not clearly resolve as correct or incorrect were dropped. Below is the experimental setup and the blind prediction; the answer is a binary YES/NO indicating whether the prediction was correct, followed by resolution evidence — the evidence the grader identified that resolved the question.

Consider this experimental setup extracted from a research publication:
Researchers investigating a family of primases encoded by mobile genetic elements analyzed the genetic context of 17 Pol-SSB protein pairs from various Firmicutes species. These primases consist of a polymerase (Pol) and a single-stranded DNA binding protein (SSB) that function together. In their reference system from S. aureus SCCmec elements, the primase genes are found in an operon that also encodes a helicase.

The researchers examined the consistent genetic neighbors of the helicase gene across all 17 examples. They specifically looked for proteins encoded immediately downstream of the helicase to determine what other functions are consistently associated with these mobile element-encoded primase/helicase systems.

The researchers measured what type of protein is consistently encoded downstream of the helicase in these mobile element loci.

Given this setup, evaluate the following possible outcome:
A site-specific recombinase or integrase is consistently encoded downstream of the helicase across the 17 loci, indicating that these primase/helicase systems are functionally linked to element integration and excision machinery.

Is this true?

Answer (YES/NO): YES